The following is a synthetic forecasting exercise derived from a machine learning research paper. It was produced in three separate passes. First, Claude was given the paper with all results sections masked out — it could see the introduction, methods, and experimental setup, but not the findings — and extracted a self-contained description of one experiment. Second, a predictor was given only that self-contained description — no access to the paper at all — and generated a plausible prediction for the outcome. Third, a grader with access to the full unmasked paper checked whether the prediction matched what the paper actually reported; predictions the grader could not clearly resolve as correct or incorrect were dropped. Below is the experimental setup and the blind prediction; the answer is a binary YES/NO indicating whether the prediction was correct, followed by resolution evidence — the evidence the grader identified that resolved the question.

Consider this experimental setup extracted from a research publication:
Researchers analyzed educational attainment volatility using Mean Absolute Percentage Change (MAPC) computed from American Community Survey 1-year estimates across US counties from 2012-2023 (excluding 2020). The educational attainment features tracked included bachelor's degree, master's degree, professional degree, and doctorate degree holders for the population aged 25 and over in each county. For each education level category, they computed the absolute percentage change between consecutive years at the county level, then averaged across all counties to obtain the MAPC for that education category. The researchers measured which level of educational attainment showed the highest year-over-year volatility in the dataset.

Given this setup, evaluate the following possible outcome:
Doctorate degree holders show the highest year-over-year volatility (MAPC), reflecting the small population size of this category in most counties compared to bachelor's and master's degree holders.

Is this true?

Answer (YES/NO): YES